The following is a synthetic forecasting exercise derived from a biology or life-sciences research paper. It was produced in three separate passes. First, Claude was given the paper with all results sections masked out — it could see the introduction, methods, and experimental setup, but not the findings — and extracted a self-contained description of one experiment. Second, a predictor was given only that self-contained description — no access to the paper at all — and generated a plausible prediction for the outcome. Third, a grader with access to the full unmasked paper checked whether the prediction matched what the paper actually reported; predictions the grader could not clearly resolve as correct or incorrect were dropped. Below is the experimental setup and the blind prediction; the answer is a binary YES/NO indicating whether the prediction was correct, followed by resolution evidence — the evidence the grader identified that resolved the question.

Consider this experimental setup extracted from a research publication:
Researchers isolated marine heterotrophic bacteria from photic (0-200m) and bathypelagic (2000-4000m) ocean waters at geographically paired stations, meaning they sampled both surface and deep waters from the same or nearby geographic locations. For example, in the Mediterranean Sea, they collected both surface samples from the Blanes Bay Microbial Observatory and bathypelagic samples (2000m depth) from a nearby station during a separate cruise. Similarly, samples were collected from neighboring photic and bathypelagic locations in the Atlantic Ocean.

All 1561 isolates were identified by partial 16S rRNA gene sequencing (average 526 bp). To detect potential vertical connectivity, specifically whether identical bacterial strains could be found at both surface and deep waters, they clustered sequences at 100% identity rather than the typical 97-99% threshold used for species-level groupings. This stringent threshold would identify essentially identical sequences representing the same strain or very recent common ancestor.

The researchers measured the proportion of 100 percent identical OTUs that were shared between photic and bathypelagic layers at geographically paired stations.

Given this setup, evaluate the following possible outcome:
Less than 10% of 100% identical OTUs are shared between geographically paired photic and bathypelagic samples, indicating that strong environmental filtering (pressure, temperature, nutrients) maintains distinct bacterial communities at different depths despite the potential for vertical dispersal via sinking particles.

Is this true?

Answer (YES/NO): NO